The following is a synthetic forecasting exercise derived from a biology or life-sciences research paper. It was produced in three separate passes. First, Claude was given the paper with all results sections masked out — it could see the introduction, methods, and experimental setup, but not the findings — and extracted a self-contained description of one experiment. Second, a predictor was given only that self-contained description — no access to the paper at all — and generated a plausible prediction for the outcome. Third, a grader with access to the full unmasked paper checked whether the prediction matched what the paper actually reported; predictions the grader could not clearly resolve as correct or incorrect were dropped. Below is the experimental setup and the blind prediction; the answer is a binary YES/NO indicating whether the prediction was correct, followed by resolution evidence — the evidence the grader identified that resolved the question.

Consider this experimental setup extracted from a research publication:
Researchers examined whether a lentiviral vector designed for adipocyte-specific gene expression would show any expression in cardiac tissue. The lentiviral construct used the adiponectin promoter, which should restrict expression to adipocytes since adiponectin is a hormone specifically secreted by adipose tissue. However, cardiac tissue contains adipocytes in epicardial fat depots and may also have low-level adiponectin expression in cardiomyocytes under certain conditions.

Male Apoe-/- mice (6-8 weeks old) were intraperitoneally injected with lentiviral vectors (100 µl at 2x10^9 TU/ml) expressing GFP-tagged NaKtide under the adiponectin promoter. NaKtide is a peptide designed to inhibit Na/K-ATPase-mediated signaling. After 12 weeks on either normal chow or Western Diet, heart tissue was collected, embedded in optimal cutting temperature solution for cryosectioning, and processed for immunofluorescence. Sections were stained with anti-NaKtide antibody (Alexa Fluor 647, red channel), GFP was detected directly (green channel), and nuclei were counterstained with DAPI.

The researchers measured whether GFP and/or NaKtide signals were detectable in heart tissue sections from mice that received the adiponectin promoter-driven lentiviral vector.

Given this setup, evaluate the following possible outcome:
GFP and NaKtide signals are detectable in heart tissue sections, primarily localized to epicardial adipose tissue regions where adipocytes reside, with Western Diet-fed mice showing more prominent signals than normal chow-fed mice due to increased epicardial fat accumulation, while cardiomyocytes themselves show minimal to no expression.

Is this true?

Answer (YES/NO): NO